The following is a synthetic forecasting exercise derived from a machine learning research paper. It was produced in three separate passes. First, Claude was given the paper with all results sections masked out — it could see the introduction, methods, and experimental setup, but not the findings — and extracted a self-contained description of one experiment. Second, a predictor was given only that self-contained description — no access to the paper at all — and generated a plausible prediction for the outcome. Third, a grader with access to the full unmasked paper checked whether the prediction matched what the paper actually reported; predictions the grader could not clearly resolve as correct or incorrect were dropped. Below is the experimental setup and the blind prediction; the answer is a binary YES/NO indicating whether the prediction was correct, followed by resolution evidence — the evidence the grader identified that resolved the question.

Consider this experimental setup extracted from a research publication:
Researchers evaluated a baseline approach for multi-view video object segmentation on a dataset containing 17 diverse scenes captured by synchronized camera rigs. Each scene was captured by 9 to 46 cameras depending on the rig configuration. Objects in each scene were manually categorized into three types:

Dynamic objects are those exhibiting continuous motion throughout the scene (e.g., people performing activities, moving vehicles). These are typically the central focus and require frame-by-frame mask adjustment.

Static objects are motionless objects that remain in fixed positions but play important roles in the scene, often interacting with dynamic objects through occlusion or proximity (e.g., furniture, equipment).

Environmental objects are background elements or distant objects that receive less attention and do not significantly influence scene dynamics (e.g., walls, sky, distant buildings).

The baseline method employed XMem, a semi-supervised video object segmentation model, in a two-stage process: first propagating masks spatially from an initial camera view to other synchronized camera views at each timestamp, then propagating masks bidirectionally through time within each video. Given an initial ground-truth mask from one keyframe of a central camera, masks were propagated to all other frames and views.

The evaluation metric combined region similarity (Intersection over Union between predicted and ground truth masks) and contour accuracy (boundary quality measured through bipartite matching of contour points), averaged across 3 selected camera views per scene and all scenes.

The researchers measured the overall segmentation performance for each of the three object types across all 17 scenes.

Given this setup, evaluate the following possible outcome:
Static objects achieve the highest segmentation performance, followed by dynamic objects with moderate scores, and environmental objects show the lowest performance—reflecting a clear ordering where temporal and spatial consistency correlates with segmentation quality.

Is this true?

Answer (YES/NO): NO